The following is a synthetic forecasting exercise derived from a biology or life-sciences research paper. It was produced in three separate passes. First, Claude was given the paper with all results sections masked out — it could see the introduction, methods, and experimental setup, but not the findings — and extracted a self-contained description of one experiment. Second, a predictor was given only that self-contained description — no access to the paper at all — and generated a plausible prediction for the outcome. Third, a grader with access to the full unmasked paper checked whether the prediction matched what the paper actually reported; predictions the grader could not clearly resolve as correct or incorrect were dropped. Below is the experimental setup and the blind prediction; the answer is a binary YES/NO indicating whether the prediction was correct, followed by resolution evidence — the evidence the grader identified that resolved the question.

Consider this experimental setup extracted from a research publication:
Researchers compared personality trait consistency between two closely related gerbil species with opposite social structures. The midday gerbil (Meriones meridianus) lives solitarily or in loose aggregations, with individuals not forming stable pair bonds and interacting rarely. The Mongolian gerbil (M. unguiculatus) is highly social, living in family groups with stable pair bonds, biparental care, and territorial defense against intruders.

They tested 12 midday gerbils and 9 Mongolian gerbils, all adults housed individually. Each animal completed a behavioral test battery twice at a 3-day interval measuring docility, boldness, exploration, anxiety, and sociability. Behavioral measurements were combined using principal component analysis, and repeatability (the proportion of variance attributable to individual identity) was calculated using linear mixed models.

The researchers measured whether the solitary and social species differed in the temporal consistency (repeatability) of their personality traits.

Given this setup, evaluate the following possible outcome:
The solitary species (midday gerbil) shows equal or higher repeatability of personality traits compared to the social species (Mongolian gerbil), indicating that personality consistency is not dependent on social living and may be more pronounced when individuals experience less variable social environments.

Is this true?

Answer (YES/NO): YES